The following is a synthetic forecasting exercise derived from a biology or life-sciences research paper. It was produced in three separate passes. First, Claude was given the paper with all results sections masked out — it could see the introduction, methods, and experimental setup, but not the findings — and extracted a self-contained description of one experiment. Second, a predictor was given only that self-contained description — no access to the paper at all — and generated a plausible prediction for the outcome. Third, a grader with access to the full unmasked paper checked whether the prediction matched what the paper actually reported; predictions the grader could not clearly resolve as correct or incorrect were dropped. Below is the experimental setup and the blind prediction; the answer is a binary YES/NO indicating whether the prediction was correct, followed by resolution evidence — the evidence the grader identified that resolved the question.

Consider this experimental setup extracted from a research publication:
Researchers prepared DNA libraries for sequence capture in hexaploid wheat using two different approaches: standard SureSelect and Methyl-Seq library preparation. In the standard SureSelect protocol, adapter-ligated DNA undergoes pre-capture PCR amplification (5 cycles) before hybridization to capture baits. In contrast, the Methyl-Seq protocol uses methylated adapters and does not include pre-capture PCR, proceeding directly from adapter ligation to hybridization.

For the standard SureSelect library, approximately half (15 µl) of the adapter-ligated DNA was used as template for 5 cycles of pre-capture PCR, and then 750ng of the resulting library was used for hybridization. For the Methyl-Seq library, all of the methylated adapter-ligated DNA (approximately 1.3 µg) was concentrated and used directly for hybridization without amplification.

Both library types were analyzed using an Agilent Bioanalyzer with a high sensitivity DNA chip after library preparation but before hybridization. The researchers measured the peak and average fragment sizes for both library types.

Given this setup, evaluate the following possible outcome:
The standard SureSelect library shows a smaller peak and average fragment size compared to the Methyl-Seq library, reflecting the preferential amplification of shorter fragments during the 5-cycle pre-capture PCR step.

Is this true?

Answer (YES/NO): NO